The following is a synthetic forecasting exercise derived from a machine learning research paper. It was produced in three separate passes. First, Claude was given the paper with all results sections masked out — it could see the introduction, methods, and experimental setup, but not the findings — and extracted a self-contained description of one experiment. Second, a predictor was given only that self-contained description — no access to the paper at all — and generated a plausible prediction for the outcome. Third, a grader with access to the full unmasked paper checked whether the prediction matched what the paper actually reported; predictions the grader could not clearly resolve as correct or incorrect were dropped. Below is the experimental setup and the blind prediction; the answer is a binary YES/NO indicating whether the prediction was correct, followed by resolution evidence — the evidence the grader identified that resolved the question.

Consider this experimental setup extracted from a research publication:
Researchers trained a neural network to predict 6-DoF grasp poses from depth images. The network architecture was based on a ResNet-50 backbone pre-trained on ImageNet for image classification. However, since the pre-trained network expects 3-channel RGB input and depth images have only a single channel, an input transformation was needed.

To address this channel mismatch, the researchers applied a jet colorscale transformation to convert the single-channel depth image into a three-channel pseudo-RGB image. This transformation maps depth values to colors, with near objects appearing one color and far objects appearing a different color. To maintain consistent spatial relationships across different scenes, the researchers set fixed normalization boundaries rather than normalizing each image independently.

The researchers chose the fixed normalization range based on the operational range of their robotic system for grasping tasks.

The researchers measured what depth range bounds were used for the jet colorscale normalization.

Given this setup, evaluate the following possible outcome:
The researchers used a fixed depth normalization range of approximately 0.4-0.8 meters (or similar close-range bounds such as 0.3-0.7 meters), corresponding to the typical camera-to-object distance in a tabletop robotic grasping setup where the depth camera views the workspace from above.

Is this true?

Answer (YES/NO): NO